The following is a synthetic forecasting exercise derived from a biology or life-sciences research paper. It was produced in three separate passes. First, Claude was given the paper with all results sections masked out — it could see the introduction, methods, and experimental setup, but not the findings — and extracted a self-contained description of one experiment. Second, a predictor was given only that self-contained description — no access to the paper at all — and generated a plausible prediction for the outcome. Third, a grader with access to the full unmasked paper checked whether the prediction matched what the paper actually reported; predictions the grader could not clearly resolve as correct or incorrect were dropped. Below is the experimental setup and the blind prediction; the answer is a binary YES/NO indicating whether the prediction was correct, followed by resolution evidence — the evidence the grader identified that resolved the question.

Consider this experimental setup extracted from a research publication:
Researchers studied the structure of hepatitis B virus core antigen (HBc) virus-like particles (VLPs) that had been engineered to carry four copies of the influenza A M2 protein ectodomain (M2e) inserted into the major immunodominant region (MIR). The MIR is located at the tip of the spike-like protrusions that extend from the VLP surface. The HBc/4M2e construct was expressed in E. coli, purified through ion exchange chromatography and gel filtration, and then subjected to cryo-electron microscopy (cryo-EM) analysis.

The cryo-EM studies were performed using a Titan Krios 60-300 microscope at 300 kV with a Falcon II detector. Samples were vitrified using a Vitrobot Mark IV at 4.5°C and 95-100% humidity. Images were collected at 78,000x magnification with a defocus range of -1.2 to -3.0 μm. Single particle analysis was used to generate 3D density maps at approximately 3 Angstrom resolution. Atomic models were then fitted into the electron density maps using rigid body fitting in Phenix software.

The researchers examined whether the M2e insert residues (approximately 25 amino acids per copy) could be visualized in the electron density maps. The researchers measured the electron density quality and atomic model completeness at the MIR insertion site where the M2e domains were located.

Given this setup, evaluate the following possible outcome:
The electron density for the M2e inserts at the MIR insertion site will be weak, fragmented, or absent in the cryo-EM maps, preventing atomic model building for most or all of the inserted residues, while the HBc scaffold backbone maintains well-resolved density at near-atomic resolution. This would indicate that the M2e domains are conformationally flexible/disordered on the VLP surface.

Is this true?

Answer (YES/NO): YES